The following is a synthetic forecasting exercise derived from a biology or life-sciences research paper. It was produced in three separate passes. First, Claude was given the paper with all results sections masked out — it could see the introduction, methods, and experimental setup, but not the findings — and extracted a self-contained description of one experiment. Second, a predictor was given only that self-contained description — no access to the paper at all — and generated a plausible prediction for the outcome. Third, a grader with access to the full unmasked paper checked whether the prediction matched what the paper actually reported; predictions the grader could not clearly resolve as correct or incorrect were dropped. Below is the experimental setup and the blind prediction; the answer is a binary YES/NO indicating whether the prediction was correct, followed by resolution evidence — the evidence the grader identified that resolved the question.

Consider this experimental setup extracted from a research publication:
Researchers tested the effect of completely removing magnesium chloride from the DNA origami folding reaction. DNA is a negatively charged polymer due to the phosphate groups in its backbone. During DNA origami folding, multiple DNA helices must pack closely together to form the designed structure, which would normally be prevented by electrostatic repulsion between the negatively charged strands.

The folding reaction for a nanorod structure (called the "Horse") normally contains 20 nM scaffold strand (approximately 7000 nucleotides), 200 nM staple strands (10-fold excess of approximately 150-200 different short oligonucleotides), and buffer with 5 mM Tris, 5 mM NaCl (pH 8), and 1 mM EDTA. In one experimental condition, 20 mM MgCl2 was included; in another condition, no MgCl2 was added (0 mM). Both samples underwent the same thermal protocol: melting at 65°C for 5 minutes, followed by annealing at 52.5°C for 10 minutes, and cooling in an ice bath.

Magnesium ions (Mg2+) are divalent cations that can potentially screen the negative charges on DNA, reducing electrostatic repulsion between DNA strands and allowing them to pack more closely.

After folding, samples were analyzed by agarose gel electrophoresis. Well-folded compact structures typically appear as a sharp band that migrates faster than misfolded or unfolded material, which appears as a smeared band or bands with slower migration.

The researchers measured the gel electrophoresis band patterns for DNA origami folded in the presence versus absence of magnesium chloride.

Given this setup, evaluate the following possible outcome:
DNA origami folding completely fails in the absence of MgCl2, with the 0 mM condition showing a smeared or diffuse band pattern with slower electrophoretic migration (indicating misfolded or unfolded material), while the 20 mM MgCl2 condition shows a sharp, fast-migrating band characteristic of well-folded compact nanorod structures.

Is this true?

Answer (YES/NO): YES